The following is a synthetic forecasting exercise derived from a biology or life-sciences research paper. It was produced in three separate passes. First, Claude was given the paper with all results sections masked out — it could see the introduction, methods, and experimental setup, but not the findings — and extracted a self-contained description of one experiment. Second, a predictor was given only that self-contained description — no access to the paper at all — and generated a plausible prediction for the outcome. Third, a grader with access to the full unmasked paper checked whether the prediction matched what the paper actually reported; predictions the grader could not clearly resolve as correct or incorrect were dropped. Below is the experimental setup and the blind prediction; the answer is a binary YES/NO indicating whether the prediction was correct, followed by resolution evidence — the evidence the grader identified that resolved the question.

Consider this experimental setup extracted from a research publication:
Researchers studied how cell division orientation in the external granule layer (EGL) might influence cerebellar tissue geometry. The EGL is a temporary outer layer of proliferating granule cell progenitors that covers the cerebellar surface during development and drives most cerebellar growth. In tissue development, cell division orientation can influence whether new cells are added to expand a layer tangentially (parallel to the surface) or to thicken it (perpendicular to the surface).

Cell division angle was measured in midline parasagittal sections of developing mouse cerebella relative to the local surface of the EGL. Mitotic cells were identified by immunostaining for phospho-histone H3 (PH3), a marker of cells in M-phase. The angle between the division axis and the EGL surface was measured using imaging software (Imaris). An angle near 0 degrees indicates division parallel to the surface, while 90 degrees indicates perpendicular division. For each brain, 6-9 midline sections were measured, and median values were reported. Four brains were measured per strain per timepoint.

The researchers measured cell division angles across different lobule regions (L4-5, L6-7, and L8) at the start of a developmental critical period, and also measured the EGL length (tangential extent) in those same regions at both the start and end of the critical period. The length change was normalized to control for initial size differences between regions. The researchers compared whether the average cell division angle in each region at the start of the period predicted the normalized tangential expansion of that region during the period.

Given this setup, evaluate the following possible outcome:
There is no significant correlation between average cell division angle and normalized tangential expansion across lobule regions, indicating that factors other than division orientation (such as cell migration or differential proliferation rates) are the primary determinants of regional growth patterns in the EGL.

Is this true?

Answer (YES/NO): NO